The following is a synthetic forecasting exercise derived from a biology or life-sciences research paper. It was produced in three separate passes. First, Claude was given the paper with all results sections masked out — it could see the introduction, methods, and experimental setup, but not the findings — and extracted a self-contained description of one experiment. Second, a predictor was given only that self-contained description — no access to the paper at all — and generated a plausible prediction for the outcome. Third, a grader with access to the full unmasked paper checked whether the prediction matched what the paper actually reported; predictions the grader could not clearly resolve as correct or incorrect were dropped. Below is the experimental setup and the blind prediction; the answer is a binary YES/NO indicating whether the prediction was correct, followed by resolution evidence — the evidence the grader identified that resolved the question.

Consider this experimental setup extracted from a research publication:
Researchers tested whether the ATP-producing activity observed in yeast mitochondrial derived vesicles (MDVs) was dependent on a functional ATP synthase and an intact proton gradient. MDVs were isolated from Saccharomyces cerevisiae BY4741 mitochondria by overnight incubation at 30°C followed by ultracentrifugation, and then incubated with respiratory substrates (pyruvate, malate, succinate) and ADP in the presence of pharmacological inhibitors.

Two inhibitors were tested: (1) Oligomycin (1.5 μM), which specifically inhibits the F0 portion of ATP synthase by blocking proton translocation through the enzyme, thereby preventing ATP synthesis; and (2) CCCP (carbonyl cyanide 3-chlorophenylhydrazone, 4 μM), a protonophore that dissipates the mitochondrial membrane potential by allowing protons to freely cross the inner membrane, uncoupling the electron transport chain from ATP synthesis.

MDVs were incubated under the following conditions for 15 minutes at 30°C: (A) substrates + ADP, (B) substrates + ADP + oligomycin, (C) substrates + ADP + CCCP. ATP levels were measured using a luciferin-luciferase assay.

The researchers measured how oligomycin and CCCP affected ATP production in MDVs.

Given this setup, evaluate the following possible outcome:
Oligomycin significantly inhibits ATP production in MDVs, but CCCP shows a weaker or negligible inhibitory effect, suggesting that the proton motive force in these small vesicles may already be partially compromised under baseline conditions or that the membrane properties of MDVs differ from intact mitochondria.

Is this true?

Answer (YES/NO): NO